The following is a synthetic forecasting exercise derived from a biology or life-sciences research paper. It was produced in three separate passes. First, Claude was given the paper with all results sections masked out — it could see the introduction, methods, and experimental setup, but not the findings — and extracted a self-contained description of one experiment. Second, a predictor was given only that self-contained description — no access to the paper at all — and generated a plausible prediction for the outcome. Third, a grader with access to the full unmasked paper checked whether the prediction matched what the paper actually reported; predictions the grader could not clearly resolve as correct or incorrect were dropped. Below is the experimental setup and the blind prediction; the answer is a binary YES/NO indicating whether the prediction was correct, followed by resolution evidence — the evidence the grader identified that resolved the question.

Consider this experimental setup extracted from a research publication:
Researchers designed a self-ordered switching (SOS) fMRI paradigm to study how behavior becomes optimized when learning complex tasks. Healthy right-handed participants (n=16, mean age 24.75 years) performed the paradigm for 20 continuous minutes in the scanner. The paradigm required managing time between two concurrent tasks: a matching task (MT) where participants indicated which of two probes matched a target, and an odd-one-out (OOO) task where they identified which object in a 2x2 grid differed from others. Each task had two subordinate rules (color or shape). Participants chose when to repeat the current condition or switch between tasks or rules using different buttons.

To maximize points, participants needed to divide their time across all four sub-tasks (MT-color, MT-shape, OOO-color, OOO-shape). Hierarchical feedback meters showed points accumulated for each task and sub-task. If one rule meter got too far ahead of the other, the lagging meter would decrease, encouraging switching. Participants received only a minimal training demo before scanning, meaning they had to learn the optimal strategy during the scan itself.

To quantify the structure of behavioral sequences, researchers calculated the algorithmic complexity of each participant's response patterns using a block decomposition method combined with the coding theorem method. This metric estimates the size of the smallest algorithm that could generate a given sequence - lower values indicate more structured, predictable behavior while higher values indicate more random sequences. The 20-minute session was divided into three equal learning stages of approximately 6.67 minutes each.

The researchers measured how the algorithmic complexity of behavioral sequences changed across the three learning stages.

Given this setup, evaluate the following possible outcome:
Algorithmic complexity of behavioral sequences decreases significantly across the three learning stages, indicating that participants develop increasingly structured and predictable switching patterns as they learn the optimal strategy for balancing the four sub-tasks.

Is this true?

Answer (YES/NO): YES